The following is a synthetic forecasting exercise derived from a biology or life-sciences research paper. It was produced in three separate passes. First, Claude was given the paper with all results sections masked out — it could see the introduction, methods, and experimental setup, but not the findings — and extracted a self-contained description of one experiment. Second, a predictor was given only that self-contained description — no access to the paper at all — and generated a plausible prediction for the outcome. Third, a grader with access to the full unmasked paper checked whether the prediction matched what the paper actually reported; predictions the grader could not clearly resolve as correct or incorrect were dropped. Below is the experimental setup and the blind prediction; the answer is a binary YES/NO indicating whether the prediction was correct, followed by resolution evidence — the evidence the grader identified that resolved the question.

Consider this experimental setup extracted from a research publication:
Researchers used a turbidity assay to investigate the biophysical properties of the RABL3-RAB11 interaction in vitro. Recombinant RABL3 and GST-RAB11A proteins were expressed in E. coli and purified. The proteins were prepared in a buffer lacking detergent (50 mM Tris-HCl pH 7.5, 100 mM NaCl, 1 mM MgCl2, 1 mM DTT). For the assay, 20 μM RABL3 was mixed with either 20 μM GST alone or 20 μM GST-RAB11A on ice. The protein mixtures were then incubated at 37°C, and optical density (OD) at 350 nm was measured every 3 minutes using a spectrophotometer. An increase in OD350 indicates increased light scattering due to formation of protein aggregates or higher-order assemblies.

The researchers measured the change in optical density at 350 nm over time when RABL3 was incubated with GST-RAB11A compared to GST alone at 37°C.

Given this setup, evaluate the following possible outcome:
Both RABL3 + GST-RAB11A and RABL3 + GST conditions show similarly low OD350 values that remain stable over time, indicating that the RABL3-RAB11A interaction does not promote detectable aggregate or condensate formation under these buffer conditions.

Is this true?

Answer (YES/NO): NO